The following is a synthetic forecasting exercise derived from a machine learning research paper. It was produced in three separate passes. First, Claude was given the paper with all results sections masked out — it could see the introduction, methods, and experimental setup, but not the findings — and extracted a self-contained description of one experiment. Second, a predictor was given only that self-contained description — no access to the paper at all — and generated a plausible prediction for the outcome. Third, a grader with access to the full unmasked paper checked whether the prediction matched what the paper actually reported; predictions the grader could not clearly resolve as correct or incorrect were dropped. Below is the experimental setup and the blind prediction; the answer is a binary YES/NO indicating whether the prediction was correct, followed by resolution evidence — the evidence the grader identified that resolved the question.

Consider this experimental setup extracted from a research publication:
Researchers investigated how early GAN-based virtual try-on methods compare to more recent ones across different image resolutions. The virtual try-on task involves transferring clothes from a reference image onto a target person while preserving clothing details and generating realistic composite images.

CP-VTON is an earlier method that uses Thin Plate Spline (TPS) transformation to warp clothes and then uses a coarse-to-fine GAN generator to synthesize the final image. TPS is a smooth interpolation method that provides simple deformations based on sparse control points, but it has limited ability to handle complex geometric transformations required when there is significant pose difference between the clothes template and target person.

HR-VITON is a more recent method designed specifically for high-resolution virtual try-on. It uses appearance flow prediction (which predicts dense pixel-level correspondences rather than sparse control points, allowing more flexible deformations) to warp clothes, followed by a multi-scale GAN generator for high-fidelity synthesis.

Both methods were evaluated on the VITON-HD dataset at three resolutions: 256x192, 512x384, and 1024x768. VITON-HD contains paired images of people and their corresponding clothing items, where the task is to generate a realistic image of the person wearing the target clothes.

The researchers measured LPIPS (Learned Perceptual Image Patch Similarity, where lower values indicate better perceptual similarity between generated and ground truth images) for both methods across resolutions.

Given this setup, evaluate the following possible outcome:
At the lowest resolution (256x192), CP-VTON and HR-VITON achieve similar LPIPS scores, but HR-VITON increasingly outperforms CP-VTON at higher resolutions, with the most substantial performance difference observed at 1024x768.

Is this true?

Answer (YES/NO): NO